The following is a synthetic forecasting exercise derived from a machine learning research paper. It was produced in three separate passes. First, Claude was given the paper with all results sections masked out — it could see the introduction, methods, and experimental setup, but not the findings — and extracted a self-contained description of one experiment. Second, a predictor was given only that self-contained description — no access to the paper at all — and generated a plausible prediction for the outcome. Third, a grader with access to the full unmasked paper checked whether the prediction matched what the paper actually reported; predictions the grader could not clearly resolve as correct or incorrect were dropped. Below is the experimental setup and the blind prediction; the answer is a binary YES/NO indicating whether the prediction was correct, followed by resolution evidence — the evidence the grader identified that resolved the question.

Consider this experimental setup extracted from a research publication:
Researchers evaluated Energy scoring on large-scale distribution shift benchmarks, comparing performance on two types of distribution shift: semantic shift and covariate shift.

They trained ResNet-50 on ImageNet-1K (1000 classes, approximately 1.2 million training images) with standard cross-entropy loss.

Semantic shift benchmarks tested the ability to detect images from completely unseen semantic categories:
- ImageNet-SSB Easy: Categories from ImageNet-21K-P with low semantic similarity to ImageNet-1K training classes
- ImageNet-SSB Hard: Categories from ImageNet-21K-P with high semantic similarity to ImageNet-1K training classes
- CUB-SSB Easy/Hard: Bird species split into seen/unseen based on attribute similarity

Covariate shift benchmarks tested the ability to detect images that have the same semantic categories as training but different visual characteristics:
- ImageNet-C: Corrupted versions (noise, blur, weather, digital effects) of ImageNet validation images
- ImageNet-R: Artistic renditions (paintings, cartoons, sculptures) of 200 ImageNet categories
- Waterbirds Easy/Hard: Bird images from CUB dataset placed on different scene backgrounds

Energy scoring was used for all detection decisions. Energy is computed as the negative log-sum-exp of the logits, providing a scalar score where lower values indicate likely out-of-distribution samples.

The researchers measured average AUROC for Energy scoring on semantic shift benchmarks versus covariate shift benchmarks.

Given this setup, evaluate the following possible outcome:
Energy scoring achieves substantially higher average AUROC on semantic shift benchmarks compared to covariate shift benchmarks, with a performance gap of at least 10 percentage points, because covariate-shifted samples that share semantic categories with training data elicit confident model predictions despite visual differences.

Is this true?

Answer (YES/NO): NO